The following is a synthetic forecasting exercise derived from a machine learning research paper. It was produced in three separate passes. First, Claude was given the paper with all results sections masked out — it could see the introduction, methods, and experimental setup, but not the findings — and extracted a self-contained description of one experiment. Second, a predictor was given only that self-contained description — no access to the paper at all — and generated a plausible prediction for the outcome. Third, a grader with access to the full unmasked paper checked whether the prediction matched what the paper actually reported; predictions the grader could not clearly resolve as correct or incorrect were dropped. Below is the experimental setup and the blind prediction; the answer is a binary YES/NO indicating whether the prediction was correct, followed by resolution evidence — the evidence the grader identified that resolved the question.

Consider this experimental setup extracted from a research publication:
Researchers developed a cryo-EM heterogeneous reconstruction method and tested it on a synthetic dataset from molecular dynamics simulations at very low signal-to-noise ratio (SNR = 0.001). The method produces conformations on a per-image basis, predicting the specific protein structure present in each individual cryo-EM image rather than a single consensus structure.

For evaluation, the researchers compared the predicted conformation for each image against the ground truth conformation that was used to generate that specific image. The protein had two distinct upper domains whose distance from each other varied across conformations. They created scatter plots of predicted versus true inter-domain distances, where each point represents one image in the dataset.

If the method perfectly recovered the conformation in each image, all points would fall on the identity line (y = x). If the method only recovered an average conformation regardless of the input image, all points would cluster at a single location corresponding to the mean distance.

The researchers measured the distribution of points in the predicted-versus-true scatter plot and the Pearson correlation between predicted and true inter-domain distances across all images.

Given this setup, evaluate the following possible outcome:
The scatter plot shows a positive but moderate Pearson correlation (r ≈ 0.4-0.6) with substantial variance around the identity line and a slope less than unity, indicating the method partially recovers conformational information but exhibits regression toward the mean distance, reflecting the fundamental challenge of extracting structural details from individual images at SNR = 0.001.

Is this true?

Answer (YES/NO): NO